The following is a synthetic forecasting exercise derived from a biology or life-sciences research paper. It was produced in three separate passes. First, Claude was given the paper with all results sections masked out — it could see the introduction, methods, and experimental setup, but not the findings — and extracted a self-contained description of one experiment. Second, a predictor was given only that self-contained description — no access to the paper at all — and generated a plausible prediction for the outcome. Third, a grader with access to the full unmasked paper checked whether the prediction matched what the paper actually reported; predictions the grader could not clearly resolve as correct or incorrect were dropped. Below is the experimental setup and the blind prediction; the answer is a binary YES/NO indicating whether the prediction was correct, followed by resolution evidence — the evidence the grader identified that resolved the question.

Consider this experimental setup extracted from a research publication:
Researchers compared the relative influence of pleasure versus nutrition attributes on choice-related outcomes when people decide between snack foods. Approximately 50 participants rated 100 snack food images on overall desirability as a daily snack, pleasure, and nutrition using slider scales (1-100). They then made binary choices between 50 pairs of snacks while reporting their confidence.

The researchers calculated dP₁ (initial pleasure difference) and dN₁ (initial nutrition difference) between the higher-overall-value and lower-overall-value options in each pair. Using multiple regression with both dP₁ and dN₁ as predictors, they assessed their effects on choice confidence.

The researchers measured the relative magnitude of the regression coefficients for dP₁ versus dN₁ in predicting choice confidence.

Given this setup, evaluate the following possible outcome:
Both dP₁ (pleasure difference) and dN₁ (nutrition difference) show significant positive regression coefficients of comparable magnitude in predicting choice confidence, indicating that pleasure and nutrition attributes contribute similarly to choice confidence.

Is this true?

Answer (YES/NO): NO